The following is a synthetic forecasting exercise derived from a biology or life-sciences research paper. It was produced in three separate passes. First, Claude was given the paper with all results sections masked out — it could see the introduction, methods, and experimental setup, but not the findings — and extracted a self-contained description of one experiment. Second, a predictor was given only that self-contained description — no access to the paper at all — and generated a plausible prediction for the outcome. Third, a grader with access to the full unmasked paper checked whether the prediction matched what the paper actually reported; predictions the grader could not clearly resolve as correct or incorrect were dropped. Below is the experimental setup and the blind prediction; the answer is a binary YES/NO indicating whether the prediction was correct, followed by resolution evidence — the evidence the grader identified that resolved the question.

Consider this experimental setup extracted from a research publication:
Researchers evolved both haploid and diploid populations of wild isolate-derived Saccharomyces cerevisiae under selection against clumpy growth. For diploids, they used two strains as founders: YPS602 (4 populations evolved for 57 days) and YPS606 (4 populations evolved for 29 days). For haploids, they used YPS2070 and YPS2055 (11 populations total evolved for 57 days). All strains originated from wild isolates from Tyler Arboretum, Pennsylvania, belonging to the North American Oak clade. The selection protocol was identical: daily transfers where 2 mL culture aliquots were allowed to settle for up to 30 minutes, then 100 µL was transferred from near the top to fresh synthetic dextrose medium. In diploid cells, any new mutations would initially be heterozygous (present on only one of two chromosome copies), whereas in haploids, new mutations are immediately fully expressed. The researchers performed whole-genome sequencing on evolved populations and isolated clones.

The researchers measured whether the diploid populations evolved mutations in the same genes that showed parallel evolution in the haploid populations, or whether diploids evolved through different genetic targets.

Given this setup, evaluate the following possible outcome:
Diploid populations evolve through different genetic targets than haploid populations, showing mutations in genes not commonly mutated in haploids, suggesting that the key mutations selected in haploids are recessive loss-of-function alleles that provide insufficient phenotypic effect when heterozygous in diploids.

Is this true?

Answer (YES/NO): YES